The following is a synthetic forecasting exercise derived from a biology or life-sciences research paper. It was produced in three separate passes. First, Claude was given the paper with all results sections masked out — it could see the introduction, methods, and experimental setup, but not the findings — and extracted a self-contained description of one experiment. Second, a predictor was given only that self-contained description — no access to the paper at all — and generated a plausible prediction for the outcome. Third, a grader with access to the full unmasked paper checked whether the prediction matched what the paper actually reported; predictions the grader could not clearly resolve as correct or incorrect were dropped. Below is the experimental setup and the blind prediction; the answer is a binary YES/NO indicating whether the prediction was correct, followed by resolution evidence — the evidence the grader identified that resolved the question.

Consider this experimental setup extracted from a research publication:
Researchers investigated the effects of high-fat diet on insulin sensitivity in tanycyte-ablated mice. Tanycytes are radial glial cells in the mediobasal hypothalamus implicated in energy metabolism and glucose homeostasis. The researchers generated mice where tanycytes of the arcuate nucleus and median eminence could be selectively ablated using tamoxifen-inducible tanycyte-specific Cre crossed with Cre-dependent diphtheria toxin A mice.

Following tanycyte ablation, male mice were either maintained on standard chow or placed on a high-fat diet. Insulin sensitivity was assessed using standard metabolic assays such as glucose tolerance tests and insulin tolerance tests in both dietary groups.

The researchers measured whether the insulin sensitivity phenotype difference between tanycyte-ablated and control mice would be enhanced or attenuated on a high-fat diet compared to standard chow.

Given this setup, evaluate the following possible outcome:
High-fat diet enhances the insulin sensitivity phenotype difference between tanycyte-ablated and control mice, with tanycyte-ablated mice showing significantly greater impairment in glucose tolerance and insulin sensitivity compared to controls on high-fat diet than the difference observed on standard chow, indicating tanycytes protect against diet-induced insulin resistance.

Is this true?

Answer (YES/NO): NO